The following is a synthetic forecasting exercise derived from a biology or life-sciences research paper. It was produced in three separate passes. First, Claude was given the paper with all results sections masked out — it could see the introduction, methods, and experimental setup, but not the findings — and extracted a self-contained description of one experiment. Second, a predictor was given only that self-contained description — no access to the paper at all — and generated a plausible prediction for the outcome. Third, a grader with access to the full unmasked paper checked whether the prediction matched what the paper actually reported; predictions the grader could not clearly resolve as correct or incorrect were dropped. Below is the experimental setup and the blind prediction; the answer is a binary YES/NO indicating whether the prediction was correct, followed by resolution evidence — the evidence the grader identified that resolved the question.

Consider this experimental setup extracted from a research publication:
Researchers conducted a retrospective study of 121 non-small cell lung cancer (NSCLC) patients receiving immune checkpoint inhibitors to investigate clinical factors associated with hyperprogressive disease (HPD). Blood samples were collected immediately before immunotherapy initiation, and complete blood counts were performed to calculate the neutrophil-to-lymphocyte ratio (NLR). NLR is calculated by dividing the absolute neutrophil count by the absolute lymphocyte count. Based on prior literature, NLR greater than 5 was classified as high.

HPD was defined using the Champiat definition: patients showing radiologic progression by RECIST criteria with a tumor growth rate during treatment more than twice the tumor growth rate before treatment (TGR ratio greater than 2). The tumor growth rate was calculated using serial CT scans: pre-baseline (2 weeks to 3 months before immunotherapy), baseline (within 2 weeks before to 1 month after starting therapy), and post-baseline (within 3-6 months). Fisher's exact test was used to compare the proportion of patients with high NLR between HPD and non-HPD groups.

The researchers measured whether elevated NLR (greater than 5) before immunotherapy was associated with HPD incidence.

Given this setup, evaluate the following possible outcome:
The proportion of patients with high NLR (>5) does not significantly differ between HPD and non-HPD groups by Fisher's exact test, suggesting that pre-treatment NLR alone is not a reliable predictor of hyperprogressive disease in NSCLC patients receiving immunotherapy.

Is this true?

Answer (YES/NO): YES